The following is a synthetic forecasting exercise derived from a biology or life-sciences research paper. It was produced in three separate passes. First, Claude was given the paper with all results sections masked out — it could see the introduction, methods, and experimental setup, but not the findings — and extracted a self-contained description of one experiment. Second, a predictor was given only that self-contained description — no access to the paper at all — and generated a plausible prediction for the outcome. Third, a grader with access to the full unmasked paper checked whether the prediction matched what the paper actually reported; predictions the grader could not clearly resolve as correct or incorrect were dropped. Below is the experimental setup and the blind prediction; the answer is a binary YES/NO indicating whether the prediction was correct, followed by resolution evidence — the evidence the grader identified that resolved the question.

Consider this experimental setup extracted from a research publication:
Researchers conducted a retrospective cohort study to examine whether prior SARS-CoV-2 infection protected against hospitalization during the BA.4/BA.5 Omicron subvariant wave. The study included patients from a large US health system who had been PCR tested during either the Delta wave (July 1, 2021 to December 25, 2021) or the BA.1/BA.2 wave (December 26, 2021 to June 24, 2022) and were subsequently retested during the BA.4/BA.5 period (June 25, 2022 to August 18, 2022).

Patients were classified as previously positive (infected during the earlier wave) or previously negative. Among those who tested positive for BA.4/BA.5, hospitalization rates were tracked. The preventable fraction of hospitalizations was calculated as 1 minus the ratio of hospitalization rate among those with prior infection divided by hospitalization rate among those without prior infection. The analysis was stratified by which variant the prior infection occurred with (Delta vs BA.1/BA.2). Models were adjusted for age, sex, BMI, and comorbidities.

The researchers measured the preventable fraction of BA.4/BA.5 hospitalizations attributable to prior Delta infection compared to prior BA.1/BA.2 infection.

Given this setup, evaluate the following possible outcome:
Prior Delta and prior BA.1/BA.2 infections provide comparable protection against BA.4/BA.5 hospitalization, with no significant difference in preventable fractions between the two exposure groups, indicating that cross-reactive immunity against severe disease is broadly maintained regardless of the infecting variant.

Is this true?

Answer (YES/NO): NO